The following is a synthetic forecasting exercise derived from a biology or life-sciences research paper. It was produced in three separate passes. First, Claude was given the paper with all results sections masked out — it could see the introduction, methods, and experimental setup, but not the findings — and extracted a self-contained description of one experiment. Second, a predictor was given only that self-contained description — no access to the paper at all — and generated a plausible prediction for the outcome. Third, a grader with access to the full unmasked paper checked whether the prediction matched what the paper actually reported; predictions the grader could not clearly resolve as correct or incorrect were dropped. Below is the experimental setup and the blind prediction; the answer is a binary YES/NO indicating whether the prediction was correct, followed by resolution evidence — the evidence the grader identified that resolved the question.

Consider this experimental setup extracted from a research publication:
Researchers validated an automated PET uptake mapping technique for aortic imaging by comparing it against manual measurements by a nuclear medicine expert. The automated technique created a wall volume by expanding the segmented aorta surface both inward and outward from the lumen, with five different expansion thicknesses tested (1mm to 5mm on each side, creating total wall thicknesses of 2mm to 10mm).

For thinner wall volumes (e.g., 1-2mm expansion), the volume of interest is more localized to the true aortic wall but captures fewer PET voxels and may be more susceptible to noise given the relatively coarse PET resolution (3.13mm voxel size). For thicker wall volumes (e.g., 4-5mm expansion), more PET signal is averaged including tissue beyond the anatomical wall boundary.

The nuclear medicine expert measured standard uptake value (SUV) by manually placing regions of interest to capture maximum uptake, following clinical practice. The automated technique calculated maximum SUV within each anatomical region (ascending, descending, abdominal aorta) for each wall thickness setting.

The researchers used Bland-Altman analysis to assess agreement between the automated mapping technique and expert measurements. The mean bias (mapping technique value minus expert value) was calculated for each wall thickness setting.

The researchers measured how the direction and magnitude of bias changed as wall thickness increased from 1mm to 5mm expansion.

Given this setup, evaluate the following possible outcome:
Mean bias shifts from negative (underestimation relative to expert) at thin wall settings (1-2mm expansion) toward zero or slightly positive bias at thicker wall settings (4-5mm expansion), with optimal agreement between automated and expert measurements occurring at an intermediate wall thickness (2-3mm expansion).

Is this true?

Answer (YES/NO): NO